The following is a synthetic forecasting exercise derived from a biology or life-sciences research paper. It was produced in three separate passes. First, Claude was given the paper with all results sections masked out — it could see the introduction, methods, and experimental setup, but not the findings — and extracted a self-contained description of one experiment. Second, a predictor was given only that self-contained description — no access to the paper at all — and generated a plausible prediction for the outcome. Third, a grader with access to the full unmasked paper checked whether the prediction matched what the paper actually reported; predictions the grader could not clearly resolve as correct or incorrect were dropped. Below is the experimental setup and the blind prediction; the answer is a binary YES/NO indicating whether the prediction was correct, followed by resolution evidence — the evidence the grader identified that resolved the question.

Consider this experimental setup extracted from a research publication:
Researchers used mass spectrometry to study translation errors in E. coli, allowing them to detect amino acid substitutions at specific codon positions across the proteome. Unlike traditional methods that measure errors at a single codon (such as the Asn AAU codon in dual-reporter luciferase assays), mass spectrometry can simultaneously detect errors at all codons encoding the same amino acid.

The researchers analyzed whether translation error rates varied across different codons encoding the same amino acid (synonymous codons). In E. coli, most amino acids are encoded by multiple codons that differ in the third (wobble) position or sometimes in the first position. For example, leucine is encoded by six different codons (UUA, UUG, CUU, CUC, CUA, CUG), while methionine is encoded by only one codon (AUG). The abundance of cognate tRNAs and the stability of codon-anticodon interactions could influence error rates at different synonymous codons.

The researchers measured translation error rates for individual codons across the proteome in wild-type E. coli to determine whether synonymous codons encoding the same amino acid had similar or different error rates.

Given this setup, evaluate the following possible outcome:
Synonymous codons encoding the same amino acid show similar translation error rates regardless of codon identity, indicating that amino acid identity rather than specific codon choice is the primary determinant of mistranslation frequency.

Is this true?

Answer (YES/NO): NO